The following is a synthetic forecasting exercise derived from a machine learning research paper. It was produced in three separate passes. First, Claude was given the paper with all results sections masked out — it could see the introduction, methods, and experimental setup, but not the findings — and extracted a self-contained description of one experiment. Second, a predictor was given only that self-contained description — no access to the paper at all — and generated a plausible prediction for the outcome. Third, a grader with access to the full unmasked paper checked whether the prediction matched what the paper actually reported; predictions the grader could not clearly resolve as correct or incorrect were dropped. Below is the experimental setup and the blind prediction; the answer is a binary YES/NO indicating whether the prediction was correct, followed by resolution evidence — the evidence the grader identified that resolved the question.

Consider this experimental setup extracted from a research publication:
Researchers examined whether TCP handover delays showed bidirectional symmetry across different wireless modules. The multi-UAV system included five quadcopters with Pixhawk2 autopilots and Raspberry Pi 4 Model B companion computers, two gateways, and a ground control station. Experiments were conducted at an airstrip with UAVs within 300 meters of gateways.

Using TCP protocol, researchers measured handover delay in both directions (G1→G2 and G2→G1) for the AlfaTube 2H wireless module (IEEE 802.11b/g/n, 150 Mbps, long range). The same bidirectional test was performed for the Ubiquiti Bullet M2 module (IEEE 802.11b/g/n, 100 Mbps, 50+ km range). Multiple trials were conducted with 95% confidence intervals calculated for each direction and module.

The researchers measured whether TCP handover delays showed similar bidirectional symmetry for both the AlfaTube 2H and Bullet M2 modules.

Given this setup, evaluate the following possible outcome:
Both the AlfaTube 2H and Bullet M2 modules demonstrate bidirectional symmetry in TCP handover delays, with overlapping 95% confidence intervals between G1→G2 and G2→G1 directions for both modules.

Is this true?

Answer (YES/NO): NO